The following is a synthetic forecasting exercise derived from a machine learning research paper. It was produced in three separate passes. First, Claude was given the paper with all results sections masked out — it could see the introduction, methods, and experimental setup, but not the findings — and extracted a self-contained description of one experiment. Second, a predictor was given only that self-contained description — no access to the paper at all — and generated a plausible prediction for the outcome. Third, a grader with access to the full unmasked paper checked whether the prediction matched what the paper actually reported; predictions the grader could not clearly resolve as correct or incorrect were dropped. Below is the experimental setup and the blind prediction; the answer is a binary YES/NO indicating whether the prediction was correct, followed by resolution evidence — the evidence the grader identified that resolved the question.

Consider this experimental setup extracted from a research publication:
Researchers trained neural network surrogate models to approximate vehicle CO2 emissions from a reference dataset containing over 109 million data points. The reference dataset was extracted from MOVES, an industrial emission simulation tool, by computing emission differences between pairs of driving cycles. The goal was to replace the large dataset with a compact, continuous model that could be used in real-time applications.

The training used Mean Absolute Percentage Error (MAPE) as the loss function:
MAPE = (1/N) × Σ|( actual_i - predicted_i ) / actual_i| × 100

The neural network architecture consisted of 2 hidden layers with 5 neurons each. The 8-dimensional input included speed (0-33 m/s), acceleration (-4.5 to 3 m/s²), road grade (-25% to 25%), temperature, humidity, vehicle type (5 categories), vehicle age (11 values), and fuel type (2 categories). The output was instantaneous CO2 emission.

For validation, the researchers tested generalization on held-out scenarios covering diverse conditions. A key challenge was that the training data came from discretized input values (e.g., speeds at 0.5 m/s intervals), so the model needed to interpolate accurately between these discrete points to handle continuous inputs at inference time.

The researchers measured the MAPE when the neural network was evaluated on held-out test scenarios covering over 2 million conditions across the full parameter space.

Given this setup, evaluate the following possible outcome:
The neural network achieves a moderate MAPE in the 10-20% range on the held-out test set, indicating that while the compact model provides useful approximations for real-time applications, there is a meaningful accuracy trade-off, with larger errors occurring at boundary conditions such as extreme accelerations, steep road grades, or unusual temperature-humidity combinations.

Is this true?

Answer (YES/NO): NO